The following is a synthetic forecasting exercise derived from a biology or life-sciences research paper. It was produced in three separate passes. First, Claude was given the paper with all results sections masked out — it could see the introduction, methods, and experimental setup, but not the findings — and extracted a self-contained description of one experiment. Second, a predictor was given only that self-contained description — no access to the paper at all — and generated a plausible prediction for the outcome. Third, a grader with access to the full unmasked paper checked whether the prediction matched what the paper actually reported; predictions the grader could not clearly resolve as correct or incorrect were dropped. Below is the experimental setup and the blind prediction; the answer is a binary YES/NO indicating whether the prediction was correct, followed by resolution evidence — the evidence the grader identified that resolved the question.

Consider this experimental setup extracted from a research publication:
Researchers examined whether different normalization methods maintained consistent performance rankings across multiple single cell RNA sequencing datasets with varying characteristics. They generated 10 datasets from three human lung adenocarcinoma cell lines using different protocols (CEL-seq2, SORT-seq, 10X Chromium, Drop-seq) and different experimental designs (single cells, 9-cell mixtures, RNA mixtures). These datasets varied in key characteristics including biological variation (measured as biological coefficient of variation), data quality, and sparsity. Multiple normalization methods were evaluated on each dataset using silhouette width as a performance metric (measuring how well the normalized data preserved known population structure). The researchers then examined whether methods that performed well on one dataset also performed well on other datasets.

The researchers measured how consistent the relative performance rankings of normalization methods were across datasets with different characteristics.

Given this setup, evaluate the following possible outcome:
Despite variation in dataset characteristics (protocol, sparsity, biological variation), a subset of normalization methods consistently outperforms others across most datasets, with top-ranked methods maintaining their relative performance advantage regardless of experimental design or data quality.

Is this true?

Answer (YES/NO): YES